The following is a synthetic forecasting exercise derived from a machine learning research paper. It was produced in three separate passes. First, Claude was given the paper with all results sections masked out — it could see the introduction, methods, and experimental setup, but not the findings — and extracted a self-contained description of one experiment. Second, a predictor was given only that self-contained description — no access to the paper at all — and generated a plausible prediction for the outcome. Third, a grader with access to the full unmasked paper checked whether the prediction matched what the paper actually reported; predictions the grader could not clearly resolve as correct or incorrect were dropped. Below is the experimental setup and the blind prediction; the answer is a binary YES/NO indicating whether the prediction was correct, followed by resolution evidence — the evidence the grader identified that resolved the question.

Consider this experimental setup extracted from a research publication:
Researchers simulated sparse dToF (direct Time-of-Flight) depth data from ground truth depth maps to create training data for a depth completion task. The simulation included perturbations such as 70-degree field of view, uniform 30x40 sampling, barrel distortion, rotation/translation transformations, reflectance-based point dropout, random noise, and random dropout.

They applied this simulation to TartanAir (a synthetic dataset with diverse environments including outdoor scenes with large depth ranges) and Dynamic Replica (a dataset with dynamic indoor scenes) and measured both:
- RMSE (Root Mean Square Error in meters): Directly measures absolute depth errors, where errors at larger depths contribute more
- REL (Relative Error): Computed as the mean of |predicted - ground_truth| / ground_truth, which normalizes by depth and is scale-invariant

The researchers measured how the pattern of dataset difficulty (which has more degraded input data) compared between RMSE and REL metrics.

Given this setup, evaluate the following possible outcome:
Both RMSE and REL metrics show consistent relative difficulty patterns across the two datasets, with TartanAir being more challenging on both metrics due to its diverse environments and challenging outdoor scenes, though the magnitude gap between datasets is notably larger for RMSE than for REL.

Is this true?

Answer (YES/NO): YES